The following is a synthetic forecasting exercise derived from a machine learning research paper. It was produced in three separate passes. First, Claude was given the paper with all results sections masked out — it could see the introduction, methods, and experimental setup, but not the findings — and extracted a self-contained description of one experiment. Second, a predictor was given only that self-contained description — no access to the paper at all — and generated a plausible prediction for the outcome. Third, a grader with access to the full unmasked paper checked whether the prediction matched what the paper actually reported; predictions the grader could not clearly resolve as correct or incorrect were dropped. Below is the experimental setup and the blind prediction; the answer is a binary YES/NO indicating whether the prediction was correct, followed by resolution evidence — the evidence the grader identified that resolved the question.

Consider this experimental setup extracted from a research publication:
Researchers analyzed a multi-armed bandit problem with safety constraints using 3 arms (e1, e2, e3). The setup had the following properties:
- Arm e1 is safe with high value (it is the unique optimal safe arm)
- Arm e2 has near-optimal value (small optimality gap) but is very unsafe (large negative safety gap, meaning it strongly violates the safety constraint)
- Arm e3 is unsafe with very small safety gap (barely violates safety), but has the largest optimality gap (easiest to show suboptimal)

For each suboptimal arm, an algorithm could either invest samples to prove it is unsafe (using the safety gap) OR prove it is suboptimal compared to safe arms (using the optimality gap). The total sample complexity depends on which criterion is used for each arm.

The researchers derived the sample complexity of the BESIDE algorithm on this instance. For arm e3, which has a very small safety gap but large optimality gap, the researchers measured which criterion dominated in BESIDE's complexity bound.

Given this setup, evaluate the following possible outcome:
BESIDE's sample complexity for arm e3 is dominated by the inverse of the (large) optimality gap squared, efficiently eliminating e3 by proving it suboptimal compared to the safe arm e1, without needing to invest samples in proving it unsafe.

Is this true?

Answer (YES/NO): YES